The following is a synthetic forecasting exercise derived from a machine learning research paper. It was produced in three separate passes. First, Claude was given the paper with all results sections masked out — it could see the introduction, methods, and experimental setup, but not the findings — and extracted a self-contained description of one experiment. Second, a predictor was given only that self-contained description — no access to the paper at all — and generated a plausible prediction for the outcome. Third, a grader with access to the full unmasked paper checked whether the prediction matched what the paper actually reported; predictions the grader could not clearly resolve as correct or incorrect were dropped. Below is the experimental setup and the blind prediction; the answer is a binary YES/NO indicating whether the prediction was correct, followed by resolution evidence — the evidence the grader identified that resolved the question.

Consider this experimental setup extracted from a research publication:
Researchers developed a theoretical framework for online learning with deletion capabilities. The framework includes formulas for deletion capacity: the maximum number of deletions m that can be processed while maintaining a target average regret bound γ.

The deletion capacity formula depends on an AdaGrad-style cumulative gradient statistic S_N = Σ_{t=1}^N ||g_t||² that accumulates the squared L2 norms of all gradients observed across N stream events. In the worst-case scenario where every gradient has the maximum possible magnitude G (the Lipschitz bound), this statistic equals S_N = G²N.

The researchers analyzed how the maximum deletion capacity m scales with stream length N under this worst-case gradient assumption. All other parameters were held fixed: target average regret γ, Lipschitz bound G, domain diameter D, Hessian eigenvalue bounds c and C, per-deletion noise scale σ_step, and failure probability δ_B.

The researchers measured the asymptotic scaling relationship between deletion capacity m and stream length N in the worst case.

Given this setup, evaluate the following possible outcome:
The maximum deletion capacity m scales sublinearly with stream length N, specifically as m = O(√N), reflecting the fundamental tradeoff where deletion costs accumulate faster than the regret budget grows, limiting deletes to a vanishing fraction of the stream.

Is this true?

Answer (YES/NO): NO